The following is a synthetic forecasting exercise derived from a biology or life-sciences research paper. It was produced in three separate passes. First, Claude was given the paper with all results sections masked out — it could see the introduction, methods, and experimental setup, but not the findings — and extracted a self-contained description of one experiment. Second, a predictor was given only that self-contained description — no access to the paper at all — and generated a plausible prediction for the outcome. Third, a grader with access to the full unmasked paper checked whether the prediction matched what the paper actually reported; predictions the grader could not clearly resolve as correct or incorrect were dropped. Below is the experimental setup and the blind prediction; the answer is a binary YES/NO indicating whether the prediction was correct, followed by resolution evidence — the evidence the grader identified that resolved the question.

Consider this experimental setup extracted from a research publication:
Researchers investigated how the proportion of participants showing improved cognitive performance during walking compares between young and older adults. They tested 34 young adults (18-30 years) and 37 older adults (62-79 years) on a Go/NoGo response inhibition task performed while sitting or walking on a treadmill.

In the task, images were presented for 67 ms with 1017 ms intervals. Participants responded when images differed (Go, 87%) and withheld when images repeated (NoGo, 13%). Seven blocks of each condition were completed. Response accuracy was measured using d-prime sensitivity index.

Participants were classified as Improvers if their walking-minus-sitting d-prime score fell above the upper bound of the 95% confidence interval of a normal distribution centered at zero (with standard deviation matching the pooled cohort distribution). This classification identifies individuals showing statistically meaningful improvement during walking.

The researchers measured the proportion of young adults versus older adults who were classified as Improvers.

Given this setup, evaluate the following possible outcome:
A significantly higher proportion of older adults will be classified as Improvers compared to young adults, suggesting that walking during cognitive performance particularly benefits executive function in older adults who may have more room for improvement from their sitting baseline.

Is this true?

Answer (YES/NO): NO